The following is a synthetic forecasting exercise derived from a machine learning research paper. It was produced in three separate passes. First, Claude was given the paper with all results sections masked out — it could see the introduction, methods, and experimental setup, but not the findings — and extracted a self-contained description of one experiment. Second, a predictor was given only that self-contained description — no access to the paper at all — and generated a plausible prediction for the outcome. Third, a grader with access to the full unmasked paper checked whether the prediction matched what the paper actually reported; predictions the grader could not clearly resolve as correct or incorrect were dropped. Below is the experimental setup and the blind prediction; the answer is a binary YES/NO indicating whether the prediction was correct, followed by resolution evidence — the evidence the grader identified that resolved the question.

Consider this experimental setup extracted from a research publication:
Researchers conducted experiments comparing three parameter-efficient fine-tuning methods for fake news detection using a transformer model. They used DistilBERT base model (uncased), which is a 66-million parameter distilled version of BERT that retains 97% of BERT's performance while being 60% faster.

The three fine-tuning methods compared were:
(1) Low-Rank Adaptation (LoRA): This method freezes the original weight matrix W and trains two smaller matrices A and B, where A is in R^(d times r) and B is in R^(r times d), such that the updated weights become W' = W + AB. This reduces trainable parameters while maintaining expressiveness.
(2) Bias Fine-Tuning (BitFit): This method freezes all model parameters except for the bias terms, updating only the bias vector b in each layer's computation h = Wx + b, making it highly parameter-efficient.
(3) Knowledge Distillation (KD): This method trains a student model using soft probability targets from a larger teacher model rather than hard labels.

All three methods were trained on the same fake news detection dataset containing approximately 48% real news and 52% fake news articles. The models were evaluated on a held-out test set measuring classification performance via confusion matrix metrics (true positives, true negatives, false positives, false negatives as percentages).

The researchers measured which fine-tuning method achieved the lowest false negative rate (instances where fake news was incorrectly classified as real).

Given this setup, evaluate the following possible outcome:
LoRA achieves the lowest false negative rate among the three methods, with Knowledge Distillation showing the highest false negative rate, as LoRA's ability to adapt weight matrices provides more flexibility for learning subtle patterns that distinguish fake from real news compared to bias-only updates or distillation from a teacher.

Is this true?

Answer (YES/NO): NO